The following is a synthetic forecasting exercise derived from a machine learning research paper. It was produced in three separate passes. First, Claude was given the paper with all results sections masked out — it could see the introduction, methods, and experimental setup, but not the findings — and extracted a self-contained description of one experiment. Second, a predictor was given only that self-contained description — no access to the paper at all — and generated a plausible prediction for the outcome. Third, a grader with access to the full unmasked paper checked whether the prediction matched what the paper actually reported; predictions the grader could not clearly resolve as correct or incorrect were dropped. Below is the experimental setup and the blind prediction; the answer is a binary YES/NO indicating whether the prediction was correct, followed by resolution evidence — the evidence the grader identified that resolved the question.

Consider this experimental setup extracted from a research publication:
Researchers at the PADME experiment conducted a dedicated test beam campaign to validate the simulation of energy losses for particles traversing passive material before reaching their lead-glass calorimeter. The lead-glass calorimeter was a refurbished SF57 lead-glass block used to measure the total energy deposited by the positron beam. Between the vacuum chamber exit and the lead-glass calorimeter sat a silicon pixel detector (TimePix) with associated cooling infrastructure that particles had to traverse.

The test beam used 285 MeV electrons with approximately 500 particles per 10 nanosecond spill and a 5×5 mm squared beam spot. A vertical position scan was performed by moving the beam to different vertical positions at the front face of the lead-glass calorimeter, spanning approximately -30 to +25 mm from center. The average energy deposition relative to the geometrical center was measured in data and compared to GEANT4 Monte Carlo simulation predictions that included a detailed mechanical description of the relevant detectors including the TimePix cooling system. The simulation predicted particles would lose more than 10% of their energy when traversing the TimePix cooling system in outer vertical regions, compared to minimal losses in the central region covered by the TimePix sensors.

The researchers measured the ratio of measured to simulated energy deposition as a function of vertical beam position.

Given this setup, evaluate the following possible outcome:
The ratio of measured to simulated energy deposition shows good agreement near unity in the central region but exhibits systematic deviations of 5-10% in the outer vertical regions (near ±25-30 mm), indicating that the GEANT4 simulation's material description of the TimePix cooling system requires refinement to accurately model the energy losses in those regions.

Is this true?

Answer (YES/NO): NO